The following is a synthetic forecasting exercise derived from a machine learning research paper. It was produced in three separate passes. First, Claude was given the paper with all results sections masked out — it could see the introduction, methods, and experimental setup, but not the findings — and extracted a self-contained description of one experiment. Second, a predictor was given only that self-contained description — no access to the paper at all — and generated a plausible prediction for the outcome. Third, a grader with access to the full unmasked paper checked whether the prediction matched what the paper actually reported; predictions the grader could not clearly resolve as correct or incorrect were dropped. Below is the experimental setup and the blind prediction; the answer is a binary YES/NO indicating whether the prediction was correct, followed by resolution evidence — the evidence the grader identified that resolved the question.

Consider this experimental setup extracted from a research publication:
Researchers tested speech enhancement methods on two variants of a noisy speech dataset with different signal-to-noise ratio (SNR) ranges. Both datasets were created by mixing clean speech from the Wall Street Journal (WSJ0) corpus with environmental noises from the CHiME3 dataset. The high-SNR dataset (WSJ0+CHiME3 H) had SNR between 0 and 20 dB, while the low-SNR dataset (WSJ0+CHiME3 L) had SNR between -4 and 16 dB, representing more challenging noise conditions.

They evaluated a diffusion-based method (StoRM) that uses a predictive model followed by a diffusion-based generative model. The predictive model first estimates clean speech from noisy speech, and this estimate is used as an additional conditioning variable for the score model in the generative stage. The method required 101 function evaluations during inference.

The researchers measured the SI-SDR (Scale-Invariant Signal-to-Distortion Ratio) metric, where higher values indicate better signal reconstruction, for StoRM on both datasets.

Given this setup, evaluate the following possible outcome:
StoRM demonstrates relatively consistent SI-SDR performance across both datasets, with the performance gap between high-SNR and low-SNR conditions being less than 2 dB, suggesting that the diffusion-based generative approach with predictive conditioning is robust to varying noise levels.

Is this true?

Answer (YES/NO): NO